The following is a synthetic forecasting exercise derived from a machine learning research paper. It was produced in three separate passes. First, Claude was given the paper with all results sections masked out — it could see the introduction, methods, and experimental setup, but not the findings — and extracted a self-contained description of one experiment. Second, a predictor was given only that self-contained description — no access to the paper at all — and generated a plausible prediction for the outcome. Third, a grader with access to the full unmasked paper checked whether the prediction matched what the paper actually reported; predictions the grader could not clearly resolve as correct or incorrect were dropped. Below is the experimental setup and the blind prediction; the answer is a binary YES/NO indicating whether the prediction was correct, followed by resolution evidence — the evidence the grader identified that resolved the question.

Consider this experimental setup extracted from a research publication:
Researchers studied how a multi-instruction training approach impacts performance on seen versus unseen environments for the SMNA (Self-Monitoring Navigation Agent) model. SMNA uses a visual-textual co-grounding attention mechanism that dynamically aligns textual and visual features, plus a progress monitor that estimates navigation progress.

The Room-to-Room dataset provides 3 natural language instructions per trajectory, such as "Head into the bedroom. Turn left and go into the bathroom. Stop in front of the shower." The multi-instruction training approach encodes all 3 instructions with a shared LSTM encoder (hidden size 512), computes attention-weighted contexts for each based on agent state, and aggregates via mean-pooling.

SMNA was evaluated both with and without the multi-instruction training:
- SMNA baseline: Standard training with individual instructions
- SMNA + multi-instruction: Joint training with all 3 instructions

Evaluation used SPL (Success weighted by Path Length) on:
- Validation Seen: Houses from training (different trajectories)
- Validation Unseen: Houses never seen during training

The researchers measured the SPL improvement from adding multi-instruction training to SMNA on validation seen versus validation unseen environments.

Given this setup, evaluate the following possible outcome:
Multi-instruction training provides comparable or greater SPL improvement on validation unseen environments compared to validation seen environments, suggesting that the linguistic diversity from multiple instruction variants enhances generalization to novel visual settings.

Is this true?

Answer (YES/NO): NO